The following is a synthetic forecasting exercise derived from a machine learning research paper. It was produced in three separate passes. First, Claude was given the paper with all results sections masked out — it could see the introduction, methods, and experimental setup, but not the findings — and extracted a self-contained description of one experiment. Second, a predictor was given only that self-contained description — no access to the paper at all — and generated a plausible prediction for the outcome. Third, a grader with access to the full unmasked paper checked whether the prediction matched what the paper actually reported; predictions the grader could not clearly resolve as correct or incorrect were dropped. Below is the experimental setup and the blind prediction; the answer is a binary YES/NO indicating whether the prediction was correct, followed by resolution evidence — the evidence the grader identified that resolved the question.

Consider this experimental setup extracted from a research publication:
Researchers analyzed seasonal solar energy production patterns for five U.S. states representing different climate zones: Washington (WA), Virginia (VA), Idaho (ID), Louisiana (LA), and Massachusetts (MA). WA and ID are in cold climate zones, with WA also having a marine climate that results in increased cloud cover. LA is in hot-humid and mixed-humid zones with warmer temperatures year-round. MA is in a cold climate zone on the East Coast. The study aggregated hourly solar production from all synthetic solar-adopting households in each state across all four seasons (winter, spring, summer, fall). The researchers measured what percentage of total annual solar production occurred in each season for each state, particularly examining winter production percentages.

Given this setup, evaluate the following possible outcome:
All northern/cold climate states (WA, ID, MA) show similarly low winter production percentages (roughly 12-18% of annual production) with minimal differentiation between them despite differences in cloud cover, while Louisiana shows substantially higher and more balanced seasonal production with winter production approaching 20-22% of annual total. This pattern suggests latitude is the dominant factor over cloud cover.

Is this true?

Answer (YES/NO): NO